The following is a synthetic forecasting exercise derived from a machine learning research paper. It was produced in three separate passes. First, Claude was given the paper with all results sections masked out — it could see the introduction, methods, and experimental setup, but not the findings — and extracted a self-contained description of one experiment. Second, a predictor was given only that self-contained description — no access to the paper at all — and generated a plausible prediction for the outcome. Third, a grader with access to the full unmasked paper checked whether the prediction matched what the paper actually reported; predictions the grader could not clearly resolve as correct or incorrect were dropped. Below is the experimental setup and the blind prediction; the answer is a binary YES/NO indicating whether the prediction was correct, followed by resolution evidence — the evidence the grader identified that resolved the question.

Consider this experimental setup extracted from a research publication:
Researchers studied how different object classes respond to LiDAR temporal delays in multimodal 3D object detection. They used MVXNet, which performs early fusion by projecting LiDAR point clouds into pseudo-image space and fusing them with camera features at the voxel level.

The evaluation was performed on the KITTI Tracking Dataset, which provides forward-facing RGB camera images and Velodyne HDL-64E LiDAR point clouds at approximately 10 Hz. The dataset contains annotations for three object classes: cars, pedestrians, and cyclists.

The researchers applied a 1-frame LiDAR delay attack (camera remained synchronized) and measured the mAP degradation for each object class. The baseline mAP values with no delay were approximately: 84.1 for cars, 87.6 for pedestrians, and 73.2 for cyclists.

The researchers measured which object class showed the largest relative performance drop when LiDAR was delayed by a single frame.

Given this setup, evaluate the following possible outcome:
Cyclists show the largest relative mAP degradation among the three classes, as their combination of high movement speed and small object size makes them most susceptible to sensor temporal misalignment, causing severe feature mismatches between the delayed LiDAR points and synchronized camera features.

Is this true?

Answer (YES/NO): NO